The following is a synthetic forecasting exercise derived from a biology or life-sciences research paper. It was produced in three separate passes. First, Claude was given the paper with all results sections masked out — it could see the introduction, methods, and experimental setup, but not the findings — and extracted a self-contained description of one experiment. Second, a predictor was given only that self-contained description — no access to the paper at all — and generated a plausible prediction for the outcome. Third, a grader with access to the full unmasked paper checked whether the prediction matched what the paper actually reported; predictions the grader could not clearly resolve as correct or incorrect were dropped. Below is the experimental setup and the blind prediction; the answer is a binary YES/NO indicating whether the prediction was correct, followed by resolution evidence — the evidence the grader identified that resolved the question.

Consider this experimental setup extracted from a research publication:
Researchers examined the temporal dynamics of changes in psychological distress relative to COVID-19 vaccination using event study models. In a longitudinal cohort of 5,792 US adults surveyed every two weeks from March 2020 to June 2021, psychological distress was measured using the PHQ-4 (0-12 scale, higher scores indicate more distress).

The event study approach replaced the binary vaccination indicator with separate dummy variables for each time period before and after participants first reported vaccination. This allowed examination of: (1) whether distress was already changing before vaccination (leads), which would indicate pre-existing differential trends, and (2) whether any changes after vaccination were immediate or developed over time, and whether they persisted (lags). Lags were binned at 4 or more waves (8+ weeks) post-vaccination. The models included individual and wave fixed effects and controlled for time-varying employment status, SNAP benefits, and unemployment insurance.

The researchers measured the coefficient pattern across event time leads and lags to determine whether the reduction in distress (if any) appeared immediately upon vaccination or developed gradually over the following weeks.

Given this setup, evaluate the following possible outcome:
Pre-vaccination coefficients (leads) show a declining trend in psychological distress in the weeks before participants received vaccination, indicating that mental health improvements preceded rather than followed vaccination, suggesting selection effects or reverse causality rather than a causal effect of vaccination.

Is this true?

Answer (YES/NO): NO